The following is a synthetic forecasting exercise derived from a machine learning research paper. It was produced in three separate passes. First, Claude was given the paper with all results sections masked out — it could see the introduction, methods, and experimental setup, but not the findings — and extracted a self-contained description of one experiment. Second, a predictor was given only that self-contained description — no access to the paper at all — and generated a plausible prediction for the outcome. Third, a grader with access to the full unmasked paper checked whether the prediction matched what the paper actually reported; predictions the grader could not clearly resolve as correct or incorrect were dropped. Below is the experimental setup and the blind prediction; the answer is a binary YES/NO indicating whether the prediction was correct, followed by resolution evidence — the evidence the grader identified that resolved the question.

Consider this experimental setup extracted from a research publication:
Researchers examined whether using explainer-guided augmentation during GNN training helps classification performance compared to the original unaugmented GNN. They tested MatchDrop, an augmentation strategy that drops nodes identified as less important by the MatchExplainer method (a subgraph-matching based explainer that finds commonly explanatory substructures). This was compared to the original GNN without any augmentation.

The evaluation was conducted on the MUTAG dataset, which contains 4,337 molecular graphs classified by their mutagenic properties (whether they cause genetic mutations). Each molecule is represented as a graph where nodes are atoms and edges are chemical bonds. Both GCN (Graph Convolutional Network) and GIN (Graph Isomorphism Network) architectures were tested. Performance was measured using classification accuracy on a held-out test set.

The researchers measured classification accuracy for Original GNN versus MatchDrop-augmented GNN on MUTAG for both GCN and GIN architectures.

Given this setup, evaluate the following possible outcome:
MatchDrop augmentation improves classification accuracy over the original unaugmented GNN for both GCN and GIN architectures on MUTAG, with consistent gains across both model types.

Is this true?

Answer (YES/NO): YES